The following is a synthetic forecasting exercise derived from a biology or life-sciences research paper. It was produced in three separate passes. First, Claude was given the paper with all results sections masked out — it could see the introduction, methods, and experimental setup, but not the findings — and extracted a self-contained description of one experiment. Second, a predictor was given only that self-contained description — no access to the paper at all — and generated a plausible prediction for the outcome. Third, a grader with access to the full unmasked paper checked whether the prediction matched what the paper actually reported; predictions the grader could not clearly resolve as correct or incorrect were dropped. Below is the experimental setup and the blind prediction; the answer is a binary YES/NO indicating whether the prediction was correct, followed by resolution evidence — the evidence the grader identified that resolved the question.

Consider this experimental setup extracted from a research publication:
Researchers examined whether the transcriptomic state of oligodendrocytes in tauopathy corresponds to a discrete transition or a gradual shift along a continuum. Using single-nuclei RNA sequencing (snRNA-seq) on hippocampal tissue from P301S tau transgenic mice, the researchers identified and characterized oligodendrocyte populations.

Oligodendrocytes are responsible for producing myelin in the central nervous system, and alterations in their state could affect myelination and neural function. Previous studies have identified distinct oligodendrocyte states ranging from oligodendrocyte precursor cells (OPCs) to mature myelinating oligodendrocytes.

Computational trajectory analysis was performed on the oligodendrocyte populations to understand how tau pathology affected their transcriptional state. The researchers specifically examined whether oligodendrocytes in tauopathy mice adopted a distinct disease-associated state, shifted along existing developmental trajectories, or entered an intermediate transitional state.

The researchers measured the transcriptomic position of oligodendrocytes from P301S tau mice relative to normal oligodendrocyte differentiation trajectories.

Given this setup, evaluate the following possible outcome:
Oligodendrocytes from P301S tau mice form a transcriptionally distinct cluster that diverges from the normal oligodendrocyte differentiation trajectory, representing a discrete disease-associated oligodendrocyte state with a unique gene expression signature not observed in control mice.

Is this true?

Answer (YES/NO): NO